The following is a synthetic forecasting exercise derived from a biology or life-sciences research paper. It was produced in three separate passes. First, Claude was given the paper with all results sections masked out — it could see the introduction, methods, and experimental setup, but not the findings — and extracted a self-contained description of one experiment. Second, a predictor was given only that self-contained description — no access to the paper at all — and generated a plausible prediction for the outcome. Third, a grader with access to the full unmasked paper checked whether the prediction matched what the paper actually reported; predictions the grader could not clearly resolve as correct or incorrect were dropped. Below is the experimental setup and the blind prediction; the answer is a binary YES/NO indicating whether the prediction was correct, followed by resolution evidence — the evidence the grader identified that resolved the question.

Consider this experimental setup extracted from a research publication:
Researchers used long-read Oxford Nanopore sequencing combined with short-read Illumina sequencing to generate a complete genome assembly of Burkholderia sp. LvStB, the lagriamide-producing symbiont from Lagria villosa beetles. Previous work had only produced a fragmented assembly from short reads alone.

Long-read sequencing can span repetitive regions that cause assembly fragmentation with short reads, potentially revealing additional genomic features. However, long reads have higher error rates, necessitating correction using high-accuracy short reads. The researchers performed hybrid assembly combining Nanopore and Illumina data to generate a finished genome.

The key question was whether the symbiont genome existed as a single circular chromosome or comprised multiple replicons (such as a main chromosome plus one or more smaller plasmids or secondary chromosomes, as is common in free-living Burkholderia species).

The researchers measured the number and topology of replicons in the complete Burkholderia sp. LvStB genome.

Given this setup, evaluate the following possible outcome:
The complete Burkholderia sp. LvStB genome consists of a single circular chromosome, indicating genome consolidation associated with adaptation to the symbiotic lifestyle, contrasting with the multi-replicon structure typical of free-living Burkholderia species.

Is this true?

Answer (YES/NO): NO